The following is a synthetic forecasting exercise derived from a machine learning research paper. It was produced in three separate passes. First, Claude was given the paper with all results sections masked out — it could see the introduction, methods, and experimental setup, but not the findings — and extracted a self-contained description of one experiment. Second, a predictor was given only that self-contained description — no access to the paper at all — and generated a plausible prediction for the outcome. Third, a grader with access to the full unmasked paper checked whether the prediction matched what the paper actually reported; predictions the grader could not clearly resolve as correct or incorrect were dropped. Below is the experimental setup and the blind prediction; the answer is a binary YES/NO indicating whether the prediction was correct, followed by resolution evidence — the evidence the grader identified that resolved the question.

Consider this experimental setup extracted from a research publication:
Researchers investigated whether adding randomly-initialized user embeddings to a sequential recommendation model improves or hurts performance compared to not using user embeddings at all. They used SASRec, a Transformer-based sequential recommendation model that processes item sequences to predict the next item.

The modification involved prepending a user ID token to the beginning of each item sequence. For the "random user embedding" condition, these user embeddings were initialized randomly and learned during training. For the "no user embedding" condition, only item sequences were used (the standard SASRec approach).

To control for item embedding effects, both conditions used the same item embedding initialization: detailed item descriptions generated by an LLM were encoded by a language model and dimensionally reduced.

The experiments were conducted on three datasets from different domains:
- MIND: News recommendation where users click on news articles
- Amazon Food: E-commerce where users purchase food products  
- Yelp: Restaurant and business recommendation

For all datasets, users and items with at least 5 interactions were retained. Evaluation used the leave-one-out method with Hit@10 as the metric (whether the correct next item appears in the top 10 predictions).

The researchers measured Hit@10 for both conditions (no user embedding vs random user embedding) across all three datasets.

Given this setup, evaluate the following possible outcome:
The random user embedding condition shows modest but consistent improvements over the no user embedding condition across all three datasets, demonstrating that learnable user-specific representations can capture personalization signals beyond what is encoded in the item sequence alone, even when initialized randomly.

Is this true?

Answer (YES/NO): NO